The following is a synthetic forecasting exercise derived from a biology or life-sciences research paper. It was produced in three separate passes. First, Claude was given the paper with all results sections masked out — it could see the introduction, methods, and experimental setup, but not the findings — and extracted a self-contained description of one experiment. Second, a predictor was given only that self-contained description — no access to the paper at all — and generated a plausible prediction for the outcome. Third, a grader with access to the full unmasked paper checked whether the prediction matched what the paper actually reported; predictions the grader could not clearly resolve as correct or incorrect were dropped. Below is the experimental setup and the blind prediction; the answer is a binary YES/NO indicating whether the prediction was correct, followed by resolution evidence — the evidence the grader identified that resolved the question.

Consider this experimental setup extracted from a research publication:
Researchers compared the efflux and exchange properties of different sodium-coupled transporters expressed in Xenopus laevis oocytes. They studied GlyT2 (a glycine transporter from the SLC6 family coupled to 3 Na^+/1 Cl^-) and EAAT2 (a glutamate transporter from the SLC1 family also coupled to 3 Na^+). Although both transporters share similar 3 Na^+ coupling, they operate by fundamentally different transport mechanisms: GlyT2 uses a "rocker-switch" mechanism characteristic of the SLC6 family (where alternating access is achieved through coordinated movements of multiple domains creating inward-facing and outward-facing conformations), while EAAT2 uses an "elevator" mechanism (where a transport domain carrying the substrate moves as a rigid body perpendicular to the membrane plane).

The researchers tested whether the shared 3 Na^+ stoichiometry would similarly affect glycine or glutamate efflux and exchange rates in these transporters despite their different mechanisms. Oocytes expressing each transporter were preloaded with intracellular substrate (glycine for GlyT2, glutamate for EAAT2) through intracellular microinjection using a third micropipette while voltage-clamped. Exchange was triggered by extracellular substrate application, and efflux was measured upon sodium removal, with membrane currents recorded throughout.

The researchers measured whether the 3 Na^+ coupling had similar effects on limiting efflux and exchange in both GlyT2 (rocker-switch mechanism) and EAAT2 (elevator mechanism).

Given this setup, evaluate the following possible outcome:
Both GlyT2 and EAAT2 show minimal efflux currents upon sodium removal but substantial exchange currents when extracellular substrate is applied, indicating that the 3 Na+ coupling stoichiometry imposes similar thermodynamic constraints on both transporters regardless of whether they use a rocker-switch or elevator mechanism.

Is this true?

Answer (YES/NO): NO